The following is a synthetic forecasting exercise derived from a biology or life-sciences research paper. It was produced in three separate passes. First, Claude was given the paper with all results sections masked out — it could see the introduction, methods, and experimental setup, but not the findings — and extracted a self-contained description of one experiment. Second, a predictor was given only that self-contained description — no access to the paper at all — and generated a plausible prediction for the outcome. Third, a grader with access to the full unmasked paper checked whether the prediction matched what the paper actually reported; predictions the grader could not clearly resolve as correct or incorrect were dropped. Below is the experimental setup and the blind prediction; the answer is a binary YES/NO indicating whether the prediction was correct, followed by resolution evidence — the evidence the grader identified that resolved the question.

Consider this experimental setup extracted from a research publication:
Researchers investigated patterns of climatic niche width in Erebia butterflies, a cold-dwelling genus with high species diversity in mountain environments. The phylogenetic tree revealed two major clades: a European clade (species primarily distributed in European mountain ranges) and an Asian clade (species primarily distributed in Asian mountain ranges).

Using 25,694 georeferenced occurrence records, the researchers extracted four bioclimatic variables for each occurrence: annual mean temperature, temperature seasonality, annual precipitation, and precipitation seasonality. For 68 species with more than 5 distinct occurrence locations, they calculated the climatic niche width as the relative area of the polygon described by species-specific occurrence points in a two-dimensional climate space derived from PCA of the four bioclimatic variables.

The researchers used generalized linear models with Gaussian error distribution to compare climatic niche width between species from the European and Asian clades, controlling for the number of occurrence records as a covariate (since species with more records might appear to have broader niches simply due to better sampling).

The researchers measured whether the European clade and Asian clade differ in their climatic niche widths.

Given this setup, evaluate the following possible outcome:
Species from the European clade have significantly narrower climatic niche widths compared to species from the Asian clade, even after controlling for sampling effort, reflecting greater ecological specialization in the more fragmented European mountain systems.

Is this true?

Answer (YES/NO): NO